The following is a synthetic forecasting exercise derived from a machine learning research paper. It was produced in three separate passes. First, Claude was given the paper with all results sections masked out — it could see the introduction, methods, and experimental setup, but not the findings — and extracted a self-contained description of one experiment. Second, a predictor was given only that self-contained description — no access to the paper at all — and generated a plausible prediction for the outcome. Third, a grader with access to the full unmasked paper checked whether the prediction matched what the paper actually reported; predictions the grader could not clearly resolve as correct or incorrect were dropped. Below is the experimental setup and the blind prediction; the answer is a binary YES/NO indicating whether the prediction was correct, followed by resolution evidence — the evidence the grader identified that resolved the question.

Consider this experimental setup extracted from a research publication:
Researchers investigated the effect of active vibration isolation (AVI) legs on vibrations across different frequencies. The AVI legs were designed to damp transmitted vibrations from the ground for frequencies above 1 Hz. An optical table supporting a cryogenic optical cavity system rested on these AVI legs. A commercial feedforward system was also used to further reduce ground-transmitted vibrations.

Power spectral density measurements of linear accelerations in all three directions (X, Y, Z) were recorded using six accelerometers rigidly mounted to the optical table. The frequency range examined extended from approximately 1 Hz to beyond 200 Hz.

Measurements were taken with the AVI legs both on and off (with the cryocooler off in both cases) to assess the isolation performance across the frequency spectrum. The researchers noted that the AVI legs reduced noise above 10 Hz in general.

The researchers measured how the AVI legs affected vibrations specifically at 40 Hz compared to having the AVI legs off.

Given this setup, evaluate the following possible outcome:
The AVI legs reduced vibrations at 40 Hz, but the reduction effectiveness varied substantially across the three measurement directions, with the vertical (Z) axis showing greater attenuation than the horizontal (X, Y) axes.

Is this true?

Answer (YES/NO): NO